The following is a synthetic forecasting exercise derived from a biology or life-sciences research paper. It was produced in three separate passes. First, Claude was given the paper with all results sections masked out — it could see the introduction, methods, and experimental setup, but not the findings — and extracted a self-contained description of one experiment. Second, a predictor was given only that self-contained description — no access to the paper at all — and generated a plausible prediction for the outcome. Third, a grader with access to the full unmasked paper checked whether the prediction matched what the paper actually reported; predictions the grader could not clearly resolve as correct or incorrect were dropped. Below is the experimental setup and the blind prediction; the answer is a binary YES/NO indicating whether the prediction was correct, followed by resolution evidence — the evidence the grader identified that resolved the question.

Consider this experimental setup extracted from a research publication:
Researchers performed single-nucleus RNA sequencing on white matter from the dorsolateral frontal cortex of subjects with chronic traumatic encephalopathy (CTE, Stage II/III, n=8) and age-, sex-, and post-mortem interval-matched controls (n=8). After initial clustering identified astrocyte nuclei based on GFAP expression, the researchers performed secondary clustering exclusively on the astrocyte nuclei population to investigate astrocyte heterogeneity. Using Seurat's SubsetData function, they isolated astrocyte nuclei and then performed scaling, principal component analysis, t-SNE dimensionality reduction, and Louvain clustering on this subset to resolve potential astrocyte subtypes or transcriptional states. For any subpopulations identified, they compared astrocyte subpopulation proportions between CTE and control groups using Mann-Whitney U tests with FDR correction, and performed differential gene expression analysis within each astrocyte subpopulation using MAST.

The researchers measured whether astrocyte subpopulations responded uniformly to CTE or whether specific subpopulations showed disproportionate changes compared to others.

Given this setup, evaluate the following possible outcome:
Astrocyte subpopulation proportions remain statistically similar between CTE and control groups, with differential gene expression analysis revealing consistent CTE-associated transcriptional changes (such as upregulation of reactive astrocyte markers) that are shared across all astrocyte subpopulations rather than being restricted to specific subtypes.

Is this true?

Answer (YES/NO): NO